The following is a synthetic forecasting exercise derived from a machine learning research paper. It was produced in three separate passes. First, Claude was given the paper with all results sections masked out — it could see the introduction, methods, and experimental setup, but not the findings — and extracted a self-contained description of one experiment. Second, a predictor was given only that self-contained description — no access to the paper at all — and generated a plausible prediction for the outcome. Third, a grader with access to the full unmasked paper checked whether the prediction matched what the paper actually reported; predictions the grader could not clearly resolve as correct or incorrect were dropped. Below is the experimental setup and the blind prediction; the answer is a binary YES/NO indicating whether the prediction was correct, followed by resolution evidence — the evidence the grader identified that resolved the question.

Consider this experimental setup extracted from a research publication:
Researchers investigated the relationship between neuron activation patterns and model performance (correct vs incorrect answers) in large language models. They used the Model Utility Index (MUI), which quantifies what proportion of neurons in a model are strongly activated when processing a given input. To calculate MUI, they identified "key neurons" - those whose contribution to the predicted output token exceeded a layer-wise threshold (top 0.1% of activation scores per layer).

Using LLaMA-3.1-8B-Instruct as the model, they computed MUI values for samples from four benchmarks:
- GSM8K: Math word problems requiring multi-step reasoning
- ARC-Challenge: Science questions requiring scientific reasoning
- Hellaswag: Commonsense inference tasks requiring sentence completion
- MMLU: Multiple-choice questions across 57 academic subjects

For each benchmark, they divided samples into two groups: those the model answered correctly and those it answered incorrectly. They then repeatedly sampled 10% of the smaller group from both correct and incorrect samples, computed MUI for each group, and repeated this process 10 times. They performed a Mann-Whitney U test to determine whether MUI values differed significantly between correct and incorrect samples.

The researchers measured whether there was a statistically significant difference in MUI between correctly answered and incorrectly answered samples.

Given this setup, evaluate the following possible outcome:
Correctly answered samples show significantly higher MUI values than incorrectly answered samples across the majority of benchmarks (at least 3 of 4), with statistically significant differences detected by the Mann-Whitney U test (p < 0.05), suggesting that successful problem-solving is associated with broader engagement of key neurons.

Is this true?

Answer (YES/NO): NO